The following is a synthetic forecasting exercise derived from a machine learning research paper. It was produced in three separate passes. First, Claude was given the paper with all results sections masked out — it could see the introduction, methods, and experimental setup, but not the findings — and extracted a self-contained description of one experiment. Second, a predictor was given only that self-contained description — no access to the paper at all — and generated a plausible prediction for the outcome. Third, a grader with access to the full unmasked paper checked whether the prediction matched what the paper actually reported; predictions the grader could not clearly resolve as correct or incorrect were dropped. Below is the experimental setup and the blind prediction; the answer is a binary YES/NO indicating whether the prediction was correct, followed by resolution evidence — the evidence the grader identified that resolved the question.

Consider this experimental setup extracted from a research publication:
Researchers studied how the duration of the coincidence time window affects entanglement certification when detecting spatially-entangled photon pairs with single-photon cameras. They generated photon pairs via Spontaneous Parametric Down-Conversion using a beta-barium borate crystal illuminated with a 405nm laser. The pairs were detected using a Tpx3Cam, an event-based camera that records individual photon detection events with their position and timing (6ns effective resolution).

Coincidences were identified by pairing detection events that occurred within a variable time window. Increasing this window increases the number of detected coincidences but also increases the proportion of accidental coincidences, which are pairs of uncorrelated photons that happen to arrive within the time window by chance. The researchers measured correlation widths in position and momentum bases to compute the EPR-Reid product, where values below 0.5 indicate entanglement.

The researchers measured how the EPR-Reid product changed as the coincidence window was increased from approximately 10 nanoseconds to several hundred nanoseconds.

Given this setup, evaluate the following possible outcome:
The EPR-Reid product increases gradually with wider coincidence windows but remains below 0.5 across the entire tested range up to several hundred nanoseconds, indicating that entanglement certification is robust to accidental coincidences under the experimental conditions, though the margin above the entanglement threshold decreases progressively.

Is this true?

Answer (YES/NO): NO